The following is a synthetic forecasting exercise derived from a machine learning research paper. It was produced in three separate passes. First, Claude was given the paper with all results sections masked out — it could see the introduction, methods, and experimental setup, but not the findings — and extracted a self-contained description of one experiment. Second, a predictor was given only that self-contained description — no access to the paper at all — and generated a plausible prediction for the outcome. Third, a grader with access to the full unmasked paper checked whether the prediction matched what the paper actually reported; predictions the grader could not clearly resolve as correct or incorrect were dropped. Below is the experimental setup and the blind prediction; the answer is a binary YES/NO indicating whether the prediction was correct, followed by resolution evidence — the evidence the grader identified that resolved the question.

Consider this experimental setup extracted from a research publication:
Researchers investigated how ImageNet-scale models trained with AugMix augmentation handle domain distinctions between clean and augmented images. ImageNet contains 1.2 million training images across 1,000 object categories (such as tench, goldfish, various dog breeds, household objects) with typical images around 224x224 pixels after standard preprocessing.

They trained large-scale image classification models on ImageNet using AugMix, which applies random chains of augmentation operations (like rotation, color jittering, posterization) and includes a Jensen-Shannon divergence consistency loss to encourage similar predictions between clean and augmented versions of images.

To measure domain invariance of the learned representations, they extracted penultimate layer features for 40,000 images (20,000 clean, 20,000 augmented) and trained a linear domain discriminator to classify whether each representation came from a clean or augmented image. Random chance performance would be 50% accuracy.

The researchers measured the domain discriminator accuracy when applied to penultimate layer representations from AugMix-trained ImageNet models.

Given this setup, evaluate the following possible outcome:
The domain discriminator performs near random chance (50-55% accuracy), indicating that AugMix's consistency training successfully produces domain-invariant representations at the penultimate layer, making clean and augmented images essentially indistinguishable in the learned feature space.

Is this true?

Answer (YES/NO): YES